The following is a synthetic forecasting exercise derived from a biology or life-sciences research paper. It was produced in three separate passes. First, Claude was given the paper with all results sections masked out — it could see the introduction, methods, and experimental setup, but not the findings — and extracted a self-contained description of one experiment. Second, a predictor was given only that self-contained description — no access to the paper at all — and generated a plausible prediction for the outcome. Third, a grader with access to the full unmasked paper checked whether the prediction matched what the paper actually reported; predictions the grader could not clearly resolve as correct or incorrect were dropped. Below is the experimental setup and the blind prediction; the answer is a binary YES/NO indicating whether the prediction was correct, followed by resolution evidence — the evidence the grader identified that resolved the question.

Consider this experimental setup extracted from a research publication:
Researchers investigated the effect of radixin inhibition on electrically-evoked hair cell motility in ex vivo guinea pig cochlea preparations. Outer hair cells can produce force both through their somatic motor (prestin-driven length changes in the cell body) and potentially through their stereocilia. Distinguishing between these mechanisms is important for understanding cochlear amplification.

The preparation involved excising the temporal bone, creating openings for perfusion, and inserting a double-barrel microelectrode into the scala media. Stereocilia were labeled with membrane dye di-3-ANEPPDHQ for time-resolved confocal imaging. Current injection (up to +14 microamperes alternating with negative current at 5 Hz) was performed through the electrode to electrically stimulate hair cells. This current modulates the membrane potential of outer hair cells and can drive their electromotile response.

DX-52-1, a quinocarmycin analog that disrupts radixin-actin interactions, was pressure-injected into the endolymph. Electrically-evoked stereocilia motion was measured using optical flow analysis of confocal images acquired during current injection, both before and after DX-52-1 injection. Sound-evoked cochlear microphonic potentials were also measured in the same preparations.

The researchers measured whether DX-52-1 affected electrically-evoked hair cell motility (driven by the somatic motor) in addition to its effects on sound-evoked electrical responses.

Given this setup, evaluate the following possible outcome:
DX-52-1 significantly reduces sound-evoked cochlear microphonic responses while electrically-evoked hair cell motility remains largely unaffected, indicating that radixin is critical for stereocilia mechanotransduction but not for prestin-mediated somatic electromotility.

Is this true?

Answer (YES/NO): NO